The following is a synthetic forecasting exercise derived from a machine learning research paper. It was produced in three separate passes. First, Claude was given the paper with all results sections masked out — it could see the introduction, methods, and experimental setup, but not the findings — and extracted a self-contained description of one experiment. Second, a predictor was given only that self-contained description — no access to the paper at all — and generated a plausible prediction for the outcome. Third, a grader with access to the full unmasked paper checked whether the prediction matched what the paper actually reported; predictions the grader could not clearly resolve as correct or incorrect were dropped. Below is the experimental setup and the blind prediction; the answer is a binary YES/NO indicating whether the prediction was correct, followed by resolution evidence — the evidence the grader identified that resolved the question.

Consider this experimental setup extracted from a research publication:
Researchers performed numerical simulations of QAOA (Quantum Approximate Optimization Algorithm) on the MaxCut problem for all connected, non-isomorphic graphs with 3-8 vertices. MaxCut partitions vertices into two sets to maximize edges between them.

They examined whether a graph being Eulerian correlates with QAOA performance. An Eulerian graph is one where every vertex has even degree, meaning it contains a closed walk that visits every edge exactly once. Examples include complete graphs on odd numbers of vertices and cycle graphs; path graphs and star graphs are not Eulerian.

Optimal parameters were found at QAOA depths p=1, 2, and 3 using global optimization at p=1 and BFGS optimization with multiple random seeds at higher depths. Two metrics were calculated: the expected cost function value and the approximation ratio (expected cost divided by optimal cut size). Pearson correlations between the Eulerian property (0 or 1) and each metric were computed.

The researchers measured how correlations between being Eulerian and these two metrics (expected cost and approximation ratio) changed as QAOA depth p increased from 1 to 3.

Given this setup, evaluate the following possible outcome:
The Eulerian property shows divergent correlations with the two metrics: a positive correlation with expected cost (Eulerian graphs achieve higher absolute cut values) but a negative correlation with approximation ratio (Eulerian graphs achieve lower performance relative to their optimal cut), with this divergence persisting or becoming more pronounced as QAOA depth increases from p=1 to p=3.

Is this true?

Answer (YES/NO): NO